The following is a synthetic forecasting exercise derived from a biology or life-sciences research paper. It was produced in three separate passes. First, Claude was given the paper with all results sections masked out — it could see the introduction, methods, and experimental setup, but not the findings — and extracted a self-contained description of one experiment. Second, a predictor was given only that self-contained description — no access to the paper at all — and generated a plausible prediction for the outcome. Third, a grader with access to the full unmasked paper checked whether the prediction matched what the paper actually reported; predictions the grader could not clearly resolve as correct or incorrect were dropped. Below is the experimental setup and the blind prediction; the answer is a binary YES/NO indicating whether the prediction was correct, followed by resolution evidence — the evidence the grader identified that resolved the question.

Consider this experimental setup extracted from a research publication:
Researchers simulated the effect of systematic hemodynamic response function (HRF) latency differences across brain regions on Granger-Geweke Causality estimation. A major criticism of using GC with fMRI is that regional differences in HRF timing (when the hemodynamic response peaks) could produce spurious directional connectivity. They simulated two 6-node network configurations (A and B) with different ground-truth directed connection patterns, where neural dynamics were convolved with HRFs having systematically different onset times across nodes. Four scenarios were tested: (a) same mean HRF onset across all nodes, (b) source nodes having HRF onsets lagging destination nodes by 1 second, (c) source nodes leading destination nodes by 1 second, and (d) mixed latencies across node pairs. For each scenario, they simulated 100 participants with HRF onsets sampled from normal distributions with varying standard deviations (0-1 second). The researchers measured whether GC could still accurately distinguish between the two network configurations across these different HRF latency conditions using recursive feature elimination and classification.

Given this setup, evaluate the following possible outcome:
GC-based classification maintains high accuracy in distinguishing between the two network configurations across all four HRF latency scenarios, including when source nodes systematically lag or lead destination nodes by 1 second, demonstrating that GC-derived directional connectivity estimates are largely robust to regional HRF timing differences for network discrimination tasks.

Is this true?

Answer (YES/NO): YES